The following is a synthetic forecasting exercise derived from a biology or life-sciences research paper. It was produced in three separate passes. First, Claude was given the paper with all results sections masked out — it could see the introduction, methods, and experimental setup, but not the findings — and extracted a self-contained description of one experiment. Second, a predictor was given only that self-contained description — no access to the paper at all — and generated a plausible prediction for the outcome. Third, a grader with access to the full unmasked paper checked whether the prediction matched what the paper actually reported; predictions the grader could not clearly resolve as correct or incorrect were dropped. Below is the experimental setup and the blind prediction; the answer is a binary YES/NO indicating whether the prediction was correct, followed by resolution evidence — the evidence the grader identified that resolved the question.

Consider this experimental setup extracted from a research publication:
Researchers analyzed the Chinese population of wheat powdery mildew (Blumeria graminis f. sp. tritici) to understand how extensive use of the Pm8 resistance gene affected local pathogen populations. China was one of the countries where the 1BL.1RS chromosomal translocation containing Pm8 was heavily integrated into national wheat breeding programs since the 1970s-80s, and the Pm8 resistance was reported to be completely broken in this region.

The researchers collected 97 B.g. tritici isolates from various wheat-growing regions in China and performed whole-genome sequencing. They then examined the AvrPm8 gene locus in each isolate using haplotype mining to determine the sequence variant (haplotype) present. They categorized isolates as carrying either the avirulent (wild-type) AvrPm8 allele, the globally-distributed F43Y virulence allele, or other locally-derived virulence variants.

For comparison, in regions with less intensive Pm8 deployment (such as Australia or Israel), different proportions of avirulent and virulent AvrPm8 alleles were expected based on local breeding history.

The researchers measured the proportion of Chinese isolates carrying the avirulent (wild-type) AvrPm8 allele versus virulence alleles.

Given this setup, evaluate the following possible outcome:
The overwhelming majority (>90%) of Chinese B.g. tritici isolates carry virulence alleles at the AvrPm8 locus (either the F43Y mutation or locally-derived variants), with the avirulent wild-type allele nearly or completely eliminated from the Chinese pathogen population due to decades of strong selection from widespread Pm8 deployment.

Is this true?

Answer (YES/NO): YES